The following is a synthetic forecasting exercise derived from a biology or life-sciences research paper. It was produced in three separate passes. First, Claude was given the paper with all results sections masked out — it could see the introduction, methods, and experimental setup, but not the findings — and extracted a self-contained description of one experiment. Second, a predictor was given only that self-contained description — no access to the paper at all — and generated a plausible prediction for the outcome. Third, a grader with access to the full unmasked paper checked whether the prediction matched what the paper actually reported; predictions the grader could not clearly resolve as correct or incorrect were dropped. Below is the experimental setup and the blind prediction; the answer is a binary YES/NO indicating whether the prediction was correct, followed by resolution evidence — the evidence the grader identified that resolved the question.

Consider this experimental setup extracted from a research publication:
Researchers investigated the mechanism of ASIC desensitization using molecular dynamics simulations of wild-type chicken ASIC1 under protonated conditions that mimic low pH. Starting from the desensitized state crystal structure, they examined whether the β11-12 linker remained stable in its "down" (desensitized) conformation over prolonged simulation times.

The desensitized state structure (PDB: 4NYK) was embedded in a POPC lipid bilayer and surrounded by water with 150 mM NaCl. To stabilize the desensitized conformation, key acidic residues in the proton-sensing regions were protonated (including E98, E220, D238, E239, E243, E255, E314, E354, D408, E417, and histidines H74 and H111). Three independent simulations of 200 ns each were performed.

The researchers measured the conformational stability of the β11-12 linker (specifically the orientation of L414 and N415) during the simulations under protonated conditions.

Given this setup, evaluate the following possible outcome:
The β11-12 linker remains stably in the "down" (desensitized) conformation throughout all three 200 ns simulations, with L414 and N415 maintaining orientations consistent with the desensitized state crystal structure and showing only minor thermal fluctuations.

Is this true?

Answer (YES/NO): YES